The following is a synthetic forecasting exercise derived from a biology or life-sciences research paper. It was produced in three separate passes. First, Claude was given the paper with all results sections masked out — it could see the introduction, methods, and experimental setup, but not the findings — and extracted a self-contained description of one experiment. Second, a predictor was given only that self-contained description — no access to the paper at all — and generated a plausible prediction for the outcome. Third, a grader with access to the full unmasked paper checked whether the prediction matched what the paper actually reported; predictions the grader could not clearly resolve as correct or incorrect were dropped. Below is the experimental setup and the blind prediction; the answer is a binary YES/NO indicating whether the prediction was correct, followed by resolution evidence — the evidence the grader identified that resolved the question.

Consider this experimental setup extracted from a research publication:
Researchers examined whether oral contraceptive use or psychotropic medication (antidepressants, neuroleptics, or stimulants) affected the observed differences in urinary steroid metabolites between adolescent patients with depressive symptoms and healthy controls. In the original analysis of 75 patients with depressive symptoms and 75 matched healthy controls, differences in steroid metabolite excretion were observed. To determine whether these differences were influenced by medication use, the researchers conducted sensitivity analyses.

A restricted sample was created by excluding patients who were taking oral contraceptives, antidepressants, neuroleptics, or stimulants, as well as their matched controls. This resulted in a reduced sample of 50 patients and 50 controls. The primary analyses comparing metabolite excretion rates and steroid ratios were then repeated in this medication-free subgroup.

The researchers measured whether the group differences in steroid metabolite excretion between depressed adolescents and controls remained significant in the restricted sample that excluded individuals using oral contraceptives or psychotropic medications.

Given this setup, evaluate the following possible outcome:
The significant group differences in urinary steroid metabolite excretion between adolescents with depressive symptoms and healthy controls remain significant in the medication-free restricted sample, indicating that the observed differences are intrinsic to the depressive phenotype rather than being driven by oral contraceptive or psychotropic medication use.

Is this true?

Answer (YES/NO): NO